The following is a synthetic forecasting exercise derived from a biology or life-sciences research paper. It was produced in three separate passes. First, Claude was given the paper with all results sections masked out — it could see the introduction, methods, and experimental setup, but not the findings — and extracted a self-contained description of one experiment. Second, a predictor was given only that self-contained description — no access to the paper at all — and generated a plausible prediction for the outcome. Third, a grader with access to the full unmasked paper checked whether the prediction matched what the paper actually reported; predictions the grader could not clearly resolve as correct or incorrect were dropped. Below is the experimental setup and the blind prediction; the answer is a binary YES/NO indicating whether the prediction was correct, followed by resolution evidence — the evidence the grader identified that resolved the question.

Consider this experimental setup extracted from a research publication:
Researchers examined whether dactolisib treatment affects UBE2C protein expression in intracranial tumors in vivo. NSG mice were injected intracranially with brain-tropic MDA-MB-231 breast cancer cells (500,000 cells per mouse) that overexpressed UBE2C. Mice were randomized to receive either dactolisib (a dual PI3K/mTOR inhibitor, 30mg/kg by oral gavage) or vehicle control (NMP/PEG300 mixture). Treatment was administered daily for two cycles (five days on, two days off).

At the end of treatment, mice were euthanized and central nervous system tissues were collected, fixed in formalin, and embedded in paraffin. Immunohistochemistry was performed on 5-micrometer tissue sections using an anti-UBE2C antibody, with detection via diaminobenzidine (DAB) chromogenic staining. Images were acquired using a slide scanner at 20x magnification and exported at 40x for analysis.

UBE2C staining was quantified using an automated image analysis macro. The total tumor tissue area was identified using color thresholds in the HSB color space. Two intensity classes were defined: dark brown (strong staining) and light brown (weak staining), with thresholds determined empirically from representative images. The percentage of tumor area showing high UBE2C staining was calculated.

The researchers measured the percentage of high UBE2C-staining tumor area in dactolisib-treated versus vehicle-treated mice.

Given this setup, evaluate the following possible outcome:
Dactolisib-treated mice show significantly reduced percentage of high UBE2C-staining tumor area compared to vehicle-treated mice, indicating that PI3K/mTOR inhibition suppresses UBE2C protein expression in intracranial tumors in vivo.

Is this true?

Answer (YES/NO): YES